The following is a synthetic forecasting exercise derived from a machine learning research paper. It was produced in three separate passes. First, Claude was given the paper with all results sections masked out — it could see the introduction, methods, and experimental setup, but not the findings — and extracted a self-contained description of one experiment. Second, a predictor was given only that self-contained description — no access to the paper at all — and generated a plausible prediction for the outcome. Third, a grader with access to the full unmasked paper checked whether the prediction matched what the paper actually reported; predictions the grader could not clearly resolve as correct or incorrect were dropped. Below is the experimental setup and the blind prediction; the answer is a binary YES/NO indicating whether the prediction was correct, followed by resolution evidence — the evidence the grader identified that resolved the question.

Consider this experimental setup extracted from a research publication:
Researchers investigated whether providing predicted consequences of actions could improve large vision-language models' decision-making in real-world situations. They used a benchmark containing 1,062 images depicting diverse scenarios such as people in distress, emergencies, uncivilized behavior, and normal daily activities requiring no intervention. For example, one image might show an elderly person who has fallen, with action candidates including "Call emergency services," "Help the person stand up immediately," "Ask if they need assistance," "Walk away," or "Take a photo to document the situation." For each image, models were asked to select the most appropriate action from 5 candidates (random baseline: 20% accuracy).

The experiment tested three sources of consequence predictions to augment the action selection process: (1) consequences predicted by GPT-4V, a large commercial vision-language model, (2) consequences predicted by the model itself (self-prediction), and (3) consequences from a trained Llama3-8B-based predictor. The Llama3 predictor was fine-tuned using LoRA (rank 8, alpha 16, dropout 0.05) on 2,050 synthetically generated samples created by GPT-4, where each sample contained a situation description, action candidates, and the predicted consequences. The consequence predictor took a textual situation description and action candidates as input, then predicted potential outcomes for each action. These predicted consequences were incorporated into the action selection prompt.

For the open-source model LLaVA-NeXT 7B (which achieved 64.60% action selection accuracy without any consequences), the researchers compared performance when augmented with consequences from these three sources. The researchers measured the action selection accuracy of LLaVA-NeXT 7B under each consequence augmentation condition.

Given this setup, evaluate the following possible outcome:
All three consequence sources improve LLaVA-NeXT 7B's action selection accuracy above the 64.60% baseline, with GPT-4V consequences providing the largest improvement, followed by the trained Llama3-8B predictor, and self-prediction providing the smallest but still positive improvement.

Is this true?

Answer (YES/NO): YES